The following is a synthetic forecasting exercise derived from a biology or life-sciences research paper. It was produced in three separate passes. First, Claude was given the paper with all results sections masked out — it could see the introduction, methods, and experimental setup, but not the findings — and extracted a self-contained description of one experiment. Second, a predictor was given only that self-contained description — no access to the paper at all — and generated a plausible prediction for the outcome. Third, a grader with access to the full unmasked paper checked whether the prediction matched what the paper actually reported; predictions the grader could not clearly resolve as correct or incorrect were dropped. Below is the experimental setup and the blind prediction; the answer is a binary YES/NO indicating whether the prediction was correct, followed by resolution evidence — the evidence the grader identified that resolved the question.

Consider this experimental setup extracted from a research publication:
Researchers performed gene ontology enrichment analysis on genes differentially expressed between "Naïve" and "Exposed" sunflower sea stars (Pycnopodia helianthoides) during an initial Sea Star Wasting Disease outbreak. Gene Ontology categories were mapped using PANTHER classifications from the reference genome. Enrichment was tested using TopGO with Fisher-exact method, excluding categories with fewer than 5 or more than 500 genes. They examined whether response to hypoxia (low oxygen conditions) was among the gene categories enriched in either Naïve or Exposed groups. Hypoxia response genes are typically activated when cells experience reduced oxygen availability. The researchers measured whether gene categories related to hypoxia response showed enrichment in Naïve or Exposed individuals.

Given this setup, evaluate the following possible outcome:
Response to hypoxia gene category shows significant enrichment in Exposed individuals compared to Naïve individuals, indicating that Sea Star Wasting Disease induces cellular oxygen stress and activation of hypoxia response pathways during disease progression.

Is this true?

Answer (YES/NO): YES